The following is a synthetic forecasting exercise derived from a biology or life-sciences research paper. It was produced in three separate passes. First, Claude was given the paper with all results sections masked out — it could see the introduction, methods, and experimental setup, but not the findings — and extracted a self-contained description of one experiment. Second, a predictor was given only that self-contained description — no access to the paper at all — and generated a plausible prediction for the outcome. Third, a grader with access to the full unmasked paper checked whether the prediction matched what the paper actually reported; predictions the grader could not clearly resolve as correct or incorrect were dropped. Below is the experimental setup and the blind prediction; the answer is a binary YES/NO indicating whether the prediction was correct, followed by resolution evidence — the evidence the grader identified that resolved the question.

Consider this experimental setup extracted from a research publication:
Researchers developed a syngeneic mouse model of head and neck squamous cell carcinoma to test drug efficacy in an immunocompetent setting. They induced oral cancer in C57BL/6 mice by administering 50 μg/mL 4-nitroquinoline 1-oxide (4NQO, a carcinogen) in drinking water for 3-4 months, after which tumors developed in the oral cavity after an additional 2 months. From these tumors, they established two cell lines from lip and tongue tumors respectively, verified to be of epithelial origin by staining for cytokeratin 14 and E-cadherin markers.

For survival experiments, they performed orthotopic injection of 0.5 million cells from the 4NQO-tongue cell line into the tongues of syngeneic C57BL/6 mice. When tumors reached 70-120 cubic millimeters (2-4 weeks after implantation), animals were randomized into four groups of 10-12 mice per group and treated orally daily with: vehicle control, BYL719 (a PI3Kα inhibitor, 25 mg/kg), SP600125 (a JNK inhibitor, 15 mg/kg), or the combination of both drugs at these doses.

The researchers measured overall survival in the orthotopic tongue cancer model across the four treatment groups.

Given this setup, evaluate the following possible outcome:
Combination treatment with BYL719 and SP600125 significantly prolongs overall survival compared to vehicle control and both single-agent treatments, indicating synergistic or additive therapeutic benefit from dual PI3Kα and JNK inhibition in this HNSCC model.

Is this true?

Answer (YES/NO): YES